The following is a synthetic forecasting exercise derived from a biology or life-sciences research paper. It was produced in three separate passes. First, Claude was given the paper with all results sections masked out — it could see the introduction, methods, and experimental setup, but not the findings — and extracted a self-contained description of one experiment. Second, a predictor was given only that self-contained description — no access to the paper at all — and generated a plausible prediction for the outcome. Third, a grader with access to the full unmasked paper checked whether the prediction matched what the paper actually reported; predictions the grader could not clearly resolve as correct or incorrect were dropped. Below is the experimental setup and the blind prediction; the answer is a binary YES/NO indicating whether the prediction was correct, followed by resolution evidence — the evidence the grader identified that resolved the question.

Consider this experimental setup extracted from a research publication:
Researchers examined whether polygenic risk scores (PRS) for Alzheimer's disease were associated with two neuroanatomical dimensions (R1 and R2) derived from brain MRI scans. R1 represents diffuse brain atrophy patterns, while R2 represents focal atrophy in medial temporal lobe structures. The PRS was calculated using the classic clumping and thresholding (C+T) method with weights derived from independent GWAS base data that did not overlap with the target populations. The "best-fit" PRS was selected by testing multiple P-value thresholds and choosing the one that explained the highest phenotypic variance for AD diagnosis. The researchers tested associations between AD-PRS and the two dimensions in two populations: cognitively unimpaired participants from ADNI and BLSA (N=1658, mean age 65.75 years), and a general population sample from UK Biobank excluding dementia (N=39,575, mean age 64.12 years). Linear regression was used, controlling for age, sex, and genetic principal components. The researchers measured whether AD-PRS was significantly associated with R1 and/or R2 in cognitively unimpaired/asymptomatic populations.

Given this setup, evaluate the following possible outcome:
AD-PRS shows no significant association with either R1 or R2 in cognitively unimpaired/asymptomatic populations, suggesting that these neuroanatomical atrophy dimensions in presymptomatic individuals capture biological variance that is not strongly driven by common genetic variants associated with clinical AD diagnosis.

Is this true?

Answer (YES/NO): NO